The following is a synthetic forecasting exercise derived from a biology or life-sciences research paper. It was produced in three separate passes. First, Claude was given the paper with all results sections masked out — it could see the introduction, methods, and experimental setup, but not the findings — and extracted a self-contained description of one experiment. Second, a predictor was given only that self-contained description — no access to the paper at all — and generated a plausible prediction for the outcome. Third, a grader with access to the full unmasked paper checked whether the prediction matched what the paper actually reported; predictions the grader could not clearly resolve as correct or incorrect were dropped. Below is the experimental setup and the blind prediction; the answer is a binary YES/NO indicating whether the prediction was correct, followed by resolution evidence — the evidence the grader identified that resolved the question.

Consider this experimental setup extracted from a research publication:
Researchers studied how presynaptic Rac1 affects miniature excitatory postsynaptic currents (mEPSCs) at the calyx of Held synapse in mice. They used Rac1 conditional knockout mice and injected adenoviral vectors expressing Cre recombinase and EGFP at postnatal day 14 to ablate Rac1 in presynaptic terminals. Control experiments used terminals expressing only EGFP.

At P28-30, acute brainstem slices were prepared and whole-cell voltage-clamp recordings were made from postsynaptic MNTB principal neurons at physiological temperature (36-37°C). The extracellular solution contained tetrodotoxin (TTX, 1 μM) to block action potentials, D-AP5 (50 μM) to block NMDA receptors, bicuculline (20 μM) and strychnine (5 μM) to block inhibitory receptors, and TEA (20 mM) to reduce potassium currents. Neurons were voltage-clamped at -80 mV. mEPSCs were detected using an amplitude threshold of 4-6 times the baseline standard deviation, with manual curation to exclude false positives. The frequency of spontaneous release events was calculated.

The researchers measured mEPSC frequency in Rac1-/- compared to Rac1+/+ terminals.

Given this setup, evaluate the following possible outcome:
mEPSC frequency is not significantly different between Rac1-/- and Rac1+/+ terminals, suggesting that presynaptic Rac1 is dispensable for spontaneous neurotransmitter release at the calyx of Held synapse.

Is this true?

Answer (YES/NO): NO